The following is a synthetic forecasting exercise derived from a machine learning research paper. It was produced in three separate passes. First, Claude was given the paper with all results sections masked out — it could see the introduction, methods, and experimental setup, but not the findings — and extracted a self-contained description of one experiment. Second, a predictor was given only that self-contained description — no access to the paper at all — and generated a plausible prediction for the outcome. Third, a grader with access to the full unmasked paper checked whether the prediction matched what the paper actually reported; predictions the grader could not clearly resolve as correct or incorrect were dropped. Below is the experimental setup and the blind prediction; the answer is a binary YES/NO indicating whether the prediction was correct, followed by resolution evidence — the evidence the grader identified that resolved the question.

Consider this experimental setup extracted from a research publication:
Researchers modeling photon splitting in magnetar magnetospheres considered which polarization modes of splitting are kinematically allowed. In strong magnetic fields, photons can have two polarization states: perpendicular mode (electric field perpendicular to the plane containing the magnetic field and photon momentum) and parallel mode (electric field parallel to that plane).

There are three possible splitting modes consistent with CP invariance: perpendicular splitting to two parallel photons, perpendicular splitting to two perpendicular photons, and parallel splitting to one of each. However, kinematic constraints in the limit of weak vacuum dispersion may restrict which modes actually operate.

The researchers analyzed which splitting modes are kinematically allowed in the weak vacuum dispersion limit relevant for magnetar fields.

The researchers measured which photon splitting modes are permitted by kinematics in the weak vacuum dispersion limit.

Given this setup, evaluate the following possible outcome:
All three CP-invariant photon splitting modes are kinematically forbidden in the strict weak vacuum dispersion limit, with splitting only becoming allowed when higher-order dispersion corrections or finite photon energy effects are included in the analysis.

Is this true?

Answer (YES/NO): NO